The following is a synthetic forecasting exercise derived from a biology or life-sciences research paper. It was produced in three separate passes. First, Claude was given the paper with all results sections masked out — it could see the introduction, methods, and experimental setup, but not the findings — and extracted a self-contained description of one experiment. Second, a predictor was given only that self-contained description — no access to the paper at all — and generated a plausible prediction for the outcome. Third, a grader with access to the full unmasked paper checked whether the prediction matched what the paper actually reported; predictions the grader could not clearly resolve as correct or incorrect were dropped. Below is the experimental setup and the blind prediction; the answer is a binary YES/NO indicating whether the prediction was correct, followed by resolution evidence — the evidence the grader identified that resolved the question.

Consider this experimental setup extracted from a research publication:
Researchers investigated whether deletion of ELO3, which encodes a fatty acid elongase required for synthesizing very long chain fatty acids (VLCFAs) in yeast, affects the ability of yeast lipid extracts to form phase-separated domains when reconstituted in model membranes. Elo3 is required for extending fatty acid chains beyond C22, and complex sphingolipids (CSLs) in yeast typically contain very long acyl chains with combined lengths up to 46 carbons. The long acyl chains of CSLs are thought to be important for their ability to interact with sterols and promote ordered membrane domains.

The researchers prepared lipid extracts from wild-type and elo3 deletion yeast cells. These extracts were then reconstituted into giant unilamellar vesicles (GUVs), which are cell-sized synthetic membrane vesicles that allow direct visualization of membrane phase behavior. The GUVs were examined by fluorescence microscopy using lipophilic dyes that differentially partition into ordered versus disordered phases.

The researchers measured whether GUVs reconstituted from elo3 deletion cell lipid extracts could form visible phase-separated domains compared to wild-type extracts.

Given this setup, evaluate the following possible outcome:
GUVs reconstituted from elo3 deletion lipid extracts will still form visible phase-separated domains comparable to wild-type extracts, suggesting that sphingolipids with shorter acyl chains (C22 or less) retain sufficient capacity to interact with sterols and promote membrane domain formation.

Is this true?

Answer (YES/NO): NO